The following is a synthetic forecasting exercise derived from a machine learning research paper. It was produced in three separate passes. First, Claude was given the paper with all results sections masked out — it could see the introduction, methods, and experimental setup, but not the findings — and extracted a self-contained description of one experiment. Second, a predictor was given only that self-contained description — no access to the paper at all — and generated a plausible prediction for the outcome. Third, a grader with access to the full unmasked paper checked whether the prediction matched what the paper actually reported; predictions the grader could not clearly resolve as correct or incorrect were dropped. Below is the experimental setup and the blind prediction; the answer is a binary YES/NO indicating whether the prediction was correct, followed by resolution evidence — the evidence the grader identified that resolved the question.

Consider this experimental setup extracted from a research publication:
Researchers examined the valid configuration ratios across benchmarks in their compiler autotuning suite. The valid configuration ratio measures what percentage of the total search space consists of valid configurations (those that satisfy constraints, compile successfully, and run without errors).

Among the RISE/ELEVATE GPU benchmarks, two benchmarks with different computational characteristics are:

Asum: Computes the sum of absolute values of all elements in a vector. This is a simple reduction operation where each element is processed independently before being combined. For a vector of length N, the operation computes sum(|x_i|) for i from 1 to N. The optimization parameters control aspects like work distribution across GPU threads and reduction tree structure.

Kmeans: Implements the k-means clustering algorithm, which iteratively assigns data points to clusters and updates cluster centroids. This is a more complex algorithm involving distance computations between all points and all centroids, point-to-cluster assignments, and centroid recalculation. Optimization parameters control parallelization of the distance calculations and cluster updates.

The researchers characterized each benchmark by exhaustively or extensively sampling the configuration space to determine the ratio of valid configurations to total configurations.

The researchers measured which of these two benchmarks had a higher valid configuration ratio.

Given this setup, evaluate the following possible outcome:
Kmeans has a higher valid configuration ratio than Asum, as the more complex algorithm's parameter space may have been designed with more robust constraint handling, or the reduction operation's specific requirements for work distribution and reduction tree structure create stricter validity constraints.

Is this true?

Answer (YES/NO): YES